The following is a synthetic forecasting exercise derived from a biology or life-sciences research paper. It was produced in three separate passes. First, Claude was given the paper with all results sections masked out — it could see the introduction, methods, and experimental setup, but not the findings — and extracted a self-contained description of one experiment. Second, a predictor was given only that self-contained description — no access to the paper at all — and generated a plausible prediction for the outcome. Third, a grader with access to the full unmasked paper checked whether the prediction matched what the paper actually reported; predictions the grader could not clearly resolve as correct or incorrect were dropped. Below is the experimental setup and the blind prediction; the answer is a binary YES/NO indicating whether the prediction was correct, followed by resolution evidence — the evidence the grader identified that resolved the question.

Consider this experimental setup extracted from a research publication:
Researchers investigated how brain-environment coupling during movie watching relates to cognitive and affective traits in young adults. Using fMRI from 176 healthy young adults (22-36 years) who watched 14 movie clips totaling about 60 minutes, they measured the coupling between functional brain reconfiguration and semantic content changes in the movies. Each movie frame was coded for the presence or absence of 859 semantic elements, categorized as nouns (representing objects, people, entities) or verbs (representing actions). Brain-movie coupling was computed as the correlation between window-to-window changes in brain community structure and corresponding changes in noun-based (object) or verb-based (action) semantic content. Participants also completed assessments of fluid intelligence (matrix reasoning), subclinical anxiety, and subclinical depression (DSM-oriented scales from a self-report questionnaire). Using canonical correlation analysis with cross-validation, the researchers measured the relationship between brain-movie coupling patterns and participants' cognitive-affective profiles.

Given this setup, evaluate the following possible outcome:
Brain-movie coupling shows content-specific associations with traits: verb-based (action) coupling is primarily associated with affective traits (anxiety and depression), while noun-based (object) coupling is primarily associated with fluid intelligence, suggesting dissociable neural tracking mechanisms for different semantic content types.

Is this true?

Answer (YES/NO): NO